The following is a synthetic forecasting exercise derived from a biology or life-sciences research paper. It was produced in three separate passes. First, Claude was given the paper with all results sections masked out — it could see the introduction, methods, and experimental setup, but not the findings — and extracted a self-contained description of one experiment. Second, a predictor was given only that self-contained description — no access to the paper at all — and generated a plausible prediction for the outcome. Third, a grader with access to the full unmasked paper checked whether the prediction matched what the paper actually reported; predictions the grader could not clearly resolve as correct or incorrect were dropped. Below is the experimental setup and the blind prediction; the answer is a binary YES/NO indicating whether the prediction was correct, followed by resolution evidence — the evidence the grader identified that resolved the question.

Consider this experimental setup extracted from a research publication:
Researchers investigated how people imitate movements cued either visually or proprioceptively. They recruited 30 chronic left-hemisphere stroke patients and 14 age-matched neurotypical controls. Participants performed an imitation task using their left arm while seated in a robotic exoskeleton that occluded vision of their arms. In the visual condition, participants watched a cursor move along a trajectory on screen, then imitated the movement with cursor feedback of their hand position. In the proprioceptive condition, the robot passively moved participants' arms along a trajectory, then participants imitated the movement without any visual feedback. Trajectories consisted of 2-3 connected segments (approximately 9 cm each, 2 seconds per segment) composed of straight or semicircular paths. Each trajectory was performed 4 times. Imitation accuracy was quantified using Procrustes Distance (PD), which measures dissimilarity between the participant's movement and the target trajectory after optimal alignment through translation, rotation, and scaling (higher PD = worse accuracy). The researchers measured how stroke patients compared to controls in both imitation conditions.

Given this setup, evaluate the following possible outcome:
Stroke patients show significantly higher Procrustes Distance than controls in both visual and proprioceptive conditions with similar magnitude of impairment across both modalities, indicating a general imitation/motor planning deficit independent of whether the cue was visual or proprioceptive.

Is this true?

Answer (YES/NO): NO